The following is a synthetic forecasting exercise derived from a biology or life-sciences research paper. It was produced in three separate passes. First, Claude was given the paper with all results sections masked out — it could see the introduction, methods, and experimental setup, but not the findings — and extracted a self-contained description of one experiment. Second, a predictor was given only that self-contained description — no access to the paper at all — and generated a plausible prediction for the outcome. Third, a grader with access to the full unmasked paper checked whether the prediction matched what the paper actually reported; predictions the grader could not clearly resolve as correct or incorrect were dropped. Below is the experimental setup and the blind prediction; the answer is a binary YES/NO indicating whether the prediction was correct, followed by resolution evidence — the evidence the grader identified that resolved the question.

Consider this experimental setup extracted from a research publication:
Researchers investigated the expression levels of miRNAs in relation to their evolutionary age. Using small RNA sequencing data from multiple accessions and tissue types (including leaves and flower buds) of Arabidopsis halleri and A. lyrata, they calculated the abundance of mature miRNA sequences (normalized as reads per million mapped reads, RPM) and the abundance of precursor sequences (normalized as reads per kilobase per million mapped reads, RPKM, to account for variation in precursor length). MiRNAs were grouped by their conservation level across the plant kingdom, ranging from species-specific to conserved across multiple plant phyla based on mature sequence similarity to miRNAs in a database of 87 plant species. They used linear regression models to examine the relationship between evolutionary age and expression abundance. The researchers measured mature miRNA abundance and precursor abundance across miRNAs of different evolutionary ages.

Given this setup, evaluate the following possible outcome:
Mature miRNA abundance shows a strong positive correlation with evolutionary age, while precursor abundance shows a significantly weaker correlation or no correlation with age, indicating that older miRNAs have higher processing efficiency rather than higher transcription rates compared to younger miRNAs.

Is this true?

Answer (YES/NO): NO